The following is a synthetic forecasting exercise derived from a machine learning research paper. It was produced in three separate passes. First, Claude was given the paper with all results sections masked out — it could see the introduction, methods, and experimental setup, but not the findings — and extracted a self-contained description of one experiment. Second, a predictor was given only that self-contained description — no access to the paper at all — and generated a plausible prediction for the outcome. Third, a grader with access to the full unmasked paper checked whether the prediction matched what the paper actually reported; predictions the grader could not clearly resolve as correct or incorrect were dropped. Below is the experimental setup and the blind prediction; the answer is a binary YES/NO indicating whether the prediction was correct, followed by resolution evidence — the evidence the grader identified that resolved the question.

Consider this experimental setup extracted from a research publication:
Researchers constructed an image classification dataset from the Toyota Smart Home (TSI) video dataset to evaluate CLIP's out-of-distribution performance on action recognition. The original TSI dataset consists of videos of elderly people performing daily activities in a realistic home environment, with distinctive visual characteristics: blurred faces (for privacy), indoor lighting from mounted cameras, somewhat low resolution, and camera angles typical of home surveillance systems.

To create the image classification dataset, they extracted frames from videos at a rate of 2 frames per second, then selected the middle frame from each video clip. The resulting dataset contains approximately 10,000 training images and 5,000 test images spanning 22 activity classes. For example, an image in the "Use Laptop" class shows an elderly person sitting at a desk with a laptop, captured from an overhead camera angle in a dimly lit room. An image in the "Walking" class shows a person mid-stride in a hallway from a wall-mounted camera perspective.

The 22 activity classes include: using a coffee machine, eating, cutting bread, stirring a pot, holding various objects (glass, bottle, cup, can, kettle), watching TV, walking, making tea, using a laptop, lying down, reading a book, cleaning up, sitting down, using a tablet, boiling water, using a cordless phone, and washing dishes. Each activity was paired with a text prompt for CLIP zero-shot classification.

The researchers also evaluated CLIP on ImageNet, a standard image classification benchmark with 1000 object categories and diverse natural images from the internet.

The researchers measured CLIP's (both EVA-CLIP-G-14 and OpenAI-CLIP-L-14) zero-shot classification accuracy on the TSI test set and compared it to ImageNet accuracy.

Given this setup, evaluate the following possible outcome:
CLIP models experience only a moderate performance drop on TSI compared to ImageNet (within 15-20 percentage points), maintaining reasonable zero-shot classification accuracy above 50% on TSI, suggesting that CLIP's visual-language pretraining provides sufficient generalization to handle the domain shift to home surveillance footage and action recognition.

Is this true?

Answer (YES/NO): NO